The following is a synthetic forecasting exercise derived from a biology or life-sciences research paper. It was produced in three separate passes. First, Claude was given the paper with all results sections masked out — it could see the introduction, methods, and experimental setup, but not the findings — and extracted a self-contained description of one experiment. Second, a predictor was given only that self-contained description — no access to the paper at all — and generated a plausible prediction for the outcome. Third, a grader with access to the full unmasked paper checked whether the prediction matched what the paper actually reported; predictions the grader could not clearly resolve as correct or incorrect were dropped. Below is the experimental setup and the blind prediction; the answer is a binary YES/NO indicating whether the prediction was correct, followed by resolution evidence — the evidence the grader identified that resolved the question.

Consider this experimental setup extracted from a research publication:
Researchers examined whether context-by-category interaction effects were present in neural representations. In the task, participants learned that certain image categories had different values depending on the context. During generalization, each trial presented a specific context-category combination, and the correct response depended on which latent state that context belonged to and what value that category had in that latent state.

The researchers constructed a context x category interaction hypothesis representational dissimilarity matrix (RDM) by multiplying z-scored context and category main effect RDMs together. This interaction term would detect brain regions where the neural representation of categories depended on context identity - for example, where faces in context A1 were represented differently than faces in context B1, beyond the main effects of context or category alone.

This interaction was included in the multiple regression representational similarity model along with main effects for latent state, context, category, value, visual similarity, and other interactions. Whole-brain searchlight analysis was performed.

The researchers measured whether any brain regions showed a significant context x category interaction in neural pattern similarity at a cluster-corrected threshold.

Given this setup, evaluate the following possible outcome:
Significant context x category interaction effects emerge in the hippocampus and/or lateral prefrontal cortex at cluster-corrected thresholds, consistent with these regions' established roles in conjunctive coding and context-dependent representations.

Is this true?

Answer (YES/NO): NO